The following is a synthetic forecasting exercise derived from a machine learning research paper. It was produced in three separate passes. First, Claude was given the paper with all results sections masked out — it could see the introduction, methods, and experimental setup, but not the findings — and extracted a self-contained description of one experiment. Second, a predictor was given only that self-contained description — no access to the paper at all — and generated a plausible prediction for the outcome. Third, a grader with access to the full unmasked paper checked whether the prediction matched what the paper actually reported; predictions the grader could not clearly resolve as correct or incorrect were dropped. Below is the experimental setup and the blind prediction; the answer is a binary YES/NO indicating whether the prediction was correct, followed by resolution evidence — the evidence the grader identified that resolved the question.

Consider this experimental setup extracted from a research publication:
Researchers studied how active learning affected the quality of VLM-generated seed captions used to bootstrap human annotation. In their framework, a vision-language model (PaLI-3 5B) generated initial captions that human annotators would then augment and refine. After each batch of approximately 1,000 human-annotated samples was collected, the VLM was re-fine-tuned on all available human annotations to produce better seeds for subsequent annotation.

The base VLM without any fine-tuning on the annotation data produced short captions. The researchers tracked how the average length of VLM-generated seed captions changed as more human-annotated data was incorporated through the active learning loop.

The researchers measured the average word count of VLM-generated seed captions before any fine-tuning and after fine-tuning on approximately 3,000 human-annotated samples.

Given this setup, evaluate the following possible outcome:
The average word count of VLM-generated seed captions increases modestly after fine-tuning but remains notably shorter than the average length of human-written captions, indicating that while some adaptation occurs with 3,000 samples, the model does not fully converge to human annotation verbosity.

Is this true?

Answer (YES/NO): NO